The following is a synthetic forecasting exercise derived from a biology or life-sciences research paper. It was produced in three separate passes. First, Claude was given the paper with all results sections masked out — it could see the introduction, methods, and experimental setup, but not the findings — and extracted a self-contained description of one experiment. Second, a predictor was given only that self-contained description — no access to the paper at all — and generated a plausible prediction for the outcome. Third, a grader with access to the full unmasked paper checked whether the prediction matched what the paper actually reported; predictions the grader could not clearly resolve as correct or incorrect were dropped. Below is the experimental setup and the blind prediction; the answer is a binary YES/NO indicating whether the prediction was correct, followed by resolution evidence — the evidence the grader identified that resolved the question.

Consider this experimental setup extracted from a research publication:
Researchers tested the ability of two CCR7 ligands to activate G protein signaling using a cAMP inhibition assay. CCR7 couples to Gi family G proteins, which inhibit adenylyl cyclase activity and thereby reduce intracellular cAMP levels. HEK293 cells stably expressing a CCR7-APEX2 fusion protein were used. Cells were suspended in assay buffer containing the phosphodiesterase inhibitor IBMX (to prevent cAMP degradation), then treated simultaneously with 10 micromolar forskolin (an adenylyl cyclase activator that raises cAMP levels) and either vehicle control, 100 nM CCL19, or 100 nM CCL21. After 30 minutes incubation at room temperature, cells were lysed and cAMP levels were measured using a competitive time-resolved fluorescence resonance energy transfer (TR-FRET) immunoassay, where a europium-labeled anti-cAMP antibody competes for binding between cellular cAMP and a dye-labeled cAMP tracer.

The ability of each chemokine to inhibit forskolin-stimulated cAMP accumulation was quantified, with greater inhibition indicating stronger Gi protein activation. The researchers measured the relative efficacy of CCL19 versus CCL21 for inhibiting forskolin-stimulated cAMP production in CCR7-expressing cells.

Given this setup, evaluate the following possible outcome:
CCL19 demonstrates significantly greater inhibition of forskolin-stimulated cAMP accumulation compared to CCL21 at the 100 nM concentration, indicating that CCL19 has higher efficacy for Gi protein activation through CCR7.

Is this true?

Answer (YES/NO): NO